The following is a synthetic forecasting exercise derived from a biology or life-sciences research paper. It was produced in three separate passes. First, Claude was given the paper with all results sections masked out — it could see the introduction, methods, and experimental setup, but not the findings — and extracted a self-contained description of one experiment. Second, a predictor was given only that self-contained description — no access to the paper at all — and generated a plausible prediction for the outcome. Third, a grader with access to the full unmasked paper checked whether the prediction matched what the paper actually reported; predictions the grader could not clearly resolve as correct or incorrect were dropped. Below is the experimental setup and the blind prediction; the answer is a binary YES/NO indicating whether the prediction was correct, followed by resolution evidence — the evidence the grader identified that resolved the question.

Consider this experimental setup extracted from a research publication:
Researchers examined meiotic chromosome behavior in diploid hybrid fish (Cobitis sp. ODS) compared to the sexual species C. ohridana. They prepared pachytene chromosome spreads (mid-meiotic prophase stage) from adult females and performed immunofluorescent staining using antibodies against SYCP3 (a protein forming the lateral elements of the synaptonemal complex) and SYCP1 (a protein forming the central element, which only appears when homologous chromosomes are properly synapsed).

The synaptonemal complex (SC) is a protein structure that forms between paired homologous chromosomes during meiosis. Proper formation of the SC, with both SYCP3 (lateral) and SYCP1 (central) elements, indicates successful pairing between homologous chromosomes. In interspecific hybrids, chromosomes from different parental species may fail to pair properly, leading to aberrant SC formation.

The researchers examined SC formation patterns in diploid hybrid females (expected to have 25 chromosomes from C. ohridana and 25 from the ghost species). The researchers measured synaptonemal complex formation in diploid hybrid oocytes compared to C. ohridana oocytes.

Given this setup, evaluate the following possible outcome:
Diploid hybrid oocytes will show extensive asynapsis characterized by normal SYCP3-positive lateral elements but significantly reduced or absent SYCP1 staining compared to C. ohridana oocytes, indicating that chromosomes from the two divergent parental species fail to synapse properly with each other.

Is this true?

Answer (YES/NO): YES